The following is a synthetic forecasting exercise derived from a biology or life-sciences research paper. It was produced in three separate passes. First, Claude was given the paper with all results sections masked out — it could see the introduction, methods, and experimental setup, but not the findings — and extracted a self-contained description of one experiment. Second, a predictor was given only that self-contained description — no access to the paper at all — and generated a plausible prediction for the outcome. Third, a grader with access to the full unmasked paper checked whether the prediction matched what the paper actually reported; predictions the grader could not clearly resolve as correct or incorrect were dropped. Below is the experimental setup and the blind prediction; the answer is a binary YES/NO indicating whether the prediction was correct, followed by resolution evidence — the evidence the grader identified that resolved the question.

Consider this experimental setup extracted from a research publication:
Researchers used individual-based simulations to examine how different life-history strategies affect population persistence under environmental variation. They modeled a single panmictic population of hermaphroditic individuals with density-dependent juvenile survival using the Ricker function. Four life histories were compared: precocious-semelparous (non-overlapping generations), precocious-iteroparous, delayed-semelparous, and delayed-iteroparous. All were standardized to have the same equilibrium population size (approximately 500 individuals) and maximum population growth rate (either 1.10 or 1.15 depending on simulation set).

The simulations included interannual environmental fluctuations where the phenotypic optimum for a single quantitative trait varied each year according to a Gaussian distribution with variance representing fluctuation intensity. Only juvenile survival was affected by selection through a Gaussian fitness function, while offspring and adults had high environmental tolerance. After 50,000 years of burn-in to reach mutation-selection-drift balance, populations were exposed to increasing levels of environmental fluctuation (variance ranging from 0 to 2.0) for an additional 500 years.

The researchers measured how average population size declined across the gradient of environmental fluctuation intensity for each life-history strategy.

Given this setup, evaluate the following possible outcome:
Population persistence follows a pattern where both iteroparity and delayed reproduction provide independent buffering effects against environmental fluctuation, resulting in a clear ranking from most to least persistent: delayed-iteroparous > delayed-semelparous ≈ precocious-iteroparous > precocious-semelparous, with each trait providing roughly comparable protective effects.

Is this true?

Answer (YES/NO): NO